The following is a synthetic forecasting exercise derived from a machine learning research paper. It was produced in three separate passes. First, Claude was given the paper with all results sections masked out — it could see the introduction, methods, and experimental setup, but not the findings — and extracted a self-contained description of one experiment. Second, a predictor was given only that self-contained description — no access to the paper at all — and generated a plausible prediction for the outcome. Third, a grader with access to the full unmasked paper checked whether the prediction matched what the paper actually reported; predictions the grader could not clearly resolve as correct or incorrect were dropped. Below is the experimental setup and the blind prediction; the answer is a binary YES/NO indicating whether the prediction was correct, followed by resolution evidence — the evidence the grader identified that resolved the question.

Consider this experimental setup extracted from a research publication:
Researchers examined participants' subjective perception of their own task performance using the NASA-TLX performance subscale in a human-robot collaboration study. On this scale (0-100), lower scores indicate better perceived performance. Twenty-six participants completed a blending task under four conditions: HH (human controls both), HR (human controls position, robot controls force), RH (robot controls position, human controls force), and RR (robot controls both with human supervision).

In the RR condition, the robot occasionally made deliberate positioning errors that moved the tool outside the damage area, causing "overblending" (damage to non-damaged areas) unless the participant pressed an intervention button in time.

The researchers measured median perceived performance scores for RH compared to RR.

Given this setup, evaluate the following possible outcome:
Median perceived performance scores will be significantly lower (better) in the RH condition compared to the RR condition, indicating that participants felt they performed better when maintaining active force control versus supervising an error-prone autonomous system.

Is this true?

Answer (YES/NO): NO